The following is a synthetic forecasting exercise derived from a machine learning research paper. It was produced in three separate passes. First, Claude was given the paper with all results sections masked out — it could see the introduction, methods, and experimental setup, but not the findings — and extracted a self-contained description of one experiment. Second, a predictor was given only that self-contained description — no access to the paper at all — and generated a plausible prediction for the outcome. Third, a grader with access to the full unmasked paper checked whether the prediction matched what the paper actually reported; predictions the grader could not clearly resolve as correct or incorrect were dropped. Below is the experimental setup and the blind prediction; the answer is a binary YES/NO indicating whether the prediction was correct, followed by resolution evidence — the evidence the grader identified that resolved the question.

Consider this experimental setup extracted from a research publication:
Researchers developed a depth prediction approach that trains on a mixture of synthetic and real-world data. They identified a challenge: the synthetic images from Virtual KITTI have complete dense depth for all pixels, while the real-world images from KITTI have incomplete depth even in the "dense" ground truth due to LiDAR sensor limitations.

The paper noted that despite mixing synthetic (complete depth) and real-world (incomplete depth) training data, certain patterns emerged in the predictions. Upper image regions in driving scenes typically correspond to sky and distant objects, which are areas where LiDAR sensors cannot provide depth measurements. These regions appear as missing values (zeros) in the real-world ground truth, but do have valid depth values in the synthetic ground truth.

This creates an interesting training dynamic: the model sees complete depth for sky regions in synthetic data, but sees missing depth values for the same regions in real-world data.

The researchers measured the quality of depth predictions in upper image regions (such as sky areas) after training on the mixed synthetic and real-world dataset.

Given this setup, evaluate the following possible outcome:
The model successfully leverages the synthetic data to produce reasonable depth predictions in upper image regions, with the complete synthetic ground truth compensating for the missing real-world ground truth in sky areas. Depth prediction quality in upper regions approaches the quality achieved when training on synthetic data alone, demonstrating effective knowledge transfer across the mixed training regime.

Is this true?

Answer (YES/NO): NO